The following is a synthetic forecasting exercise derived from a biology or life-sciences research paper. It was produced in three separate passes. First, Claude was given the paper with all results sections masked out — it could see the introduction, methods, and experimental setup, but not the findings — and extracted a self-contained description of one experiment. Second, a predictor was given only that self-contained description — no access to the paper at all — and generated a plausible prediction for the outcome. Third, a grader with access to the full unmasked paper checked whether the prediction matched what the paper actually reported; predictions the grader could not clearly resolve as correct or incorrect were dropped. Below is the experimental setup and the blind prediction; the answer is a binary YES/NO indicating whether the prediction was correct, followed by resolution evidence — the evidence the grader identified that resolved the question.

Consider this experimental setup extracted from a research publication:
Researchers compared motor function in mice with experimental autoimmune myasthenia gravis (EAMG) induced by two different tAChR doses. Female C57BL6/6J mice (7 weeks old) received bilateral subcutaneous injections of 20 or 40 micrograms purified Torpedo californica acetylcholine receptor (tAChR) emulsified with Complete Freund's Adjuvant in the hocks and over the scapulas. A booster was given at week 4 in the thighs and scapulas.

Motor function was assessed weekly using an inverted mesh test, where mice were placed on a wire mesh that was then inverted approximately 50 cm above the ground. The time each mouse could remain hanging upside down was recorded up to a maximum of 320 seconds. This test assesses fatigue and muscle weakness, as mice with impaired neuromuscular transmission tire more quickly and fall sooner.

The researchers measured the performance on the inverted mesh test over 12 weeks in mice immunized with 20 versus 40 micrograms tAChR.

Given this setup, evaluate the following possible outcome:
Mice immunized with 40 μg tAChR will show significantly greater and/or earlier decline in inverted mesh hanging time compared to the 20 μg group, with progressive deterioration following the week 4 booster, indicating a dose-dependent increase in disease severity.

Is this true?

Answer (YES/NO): NO